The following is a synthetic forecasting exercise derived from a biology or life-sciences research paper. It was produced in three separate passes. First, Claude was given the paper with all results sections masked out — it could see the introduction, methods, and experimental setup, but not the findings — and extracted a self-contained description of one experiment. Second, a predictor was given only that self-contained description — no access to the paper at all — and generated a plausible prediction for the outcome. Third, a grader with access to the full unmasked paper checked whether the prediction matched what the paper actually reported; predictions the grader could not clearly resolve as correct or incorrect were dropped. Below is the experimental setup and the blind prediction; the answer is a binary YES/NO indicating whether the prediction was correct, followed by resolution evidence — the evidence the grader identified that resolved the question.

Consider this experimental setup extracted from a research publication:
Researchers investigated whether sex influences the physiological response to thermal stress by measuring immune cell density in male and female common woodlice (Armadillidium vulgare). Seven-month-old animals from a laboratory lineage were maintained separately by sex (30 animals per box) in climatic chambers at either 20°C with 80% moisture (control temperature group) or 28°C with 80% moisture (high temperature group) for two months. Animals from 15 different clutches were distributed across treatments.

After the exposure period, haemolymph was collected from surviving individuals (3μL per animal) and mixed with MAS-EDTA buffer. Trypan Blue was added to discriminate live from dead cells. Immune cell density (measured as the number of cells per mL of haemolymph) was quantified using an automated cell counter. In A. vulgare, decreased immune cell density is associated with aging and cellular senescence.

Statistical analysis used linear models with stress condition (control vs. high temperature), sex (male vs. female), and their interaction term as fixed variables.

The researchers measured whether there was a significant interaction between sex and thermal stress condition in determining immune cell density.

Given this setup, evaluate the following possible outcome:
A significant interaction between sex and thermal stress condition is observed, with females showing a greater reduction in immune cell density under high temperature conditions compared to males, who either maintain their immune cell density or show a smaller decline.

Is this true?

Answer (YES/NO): NO